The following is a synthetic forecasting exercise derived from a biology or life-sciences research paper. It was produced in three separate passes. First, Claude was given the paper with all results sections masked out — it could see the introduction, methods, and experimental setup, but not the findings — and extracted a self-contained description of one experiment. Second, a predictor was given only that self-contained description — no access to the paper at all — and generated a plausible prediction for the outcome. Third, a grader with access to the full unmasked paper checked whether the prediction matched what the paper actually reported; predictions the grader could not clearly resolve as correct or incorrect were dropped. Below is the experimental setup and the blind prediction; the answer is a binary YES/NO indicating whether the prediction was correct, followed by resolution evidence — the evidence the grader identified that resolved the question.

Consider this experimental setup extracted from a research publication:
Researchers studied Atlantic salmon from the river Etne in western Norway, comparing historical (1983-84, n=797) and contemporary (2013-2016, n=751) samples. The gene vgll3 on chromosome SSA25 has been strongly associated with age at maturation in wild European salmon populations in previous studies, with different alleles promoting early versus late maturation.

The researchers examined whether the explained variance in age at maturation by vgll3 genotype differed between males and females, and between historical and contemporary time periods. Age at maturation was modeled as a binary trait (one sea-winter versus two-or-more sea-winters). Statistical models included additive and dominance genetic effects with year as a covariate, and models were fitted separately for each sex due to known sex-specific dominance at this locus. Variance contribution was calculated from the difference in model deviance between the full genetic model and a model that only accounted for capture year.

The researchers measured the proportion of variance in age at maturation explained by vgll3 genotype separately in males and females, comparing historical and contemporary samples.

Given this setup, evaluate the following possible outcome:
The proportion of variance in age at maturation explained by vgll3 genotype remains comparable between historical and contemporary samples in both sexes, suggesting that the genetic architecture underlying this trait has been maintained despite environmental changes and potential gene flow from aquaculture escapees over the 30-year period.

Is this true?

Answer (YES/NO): NO